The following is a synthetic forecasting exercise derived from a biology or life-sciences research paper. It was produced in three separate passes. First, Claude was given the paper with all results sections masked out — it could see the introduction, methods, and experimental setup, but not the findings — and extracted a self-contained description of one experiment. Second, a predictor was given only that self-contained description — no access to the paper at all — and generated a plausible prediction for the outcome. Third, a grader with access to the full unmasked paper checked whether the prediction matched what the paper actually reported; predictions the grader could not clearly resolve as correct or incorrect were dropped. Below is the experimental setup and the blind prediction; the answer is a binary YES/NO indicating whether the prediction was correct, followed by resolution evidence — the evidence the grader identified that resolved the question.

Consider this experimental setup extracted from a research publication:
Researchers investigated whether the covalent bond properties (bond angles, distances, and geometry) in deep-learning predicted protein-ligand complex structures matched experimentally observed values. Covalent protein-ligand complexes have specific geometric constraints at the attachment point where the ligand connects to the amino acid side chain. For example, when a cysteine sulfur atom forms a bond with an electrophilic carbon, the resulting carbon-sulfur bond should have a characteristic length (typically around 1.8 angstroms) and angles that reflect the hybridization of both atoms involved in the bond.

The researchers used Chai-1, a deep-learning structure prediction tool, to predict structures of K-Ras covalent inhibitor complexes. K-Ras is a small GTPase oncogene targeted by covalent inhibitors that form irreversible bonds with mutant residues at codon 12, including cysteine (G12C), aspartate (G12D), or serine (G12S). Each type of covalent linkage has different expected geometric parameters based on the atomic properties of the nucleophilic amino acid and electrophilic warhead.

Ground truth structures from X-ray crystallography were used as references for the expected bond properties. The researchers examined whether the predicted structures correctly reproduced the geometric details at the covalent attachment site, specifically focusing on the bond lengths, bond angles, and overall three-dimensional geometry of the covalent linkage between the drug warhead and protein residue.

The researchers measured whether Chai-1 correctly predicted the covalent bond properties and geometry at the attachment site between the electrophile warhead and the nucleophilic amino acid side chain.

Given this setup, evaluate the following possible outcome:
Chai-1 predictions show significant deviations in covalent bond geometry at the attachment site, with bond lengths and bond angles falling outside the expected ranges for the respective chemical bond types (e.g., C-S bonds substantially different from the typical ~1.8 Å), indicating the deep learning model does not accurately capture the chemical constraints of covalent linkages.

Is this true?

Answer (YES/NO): NO